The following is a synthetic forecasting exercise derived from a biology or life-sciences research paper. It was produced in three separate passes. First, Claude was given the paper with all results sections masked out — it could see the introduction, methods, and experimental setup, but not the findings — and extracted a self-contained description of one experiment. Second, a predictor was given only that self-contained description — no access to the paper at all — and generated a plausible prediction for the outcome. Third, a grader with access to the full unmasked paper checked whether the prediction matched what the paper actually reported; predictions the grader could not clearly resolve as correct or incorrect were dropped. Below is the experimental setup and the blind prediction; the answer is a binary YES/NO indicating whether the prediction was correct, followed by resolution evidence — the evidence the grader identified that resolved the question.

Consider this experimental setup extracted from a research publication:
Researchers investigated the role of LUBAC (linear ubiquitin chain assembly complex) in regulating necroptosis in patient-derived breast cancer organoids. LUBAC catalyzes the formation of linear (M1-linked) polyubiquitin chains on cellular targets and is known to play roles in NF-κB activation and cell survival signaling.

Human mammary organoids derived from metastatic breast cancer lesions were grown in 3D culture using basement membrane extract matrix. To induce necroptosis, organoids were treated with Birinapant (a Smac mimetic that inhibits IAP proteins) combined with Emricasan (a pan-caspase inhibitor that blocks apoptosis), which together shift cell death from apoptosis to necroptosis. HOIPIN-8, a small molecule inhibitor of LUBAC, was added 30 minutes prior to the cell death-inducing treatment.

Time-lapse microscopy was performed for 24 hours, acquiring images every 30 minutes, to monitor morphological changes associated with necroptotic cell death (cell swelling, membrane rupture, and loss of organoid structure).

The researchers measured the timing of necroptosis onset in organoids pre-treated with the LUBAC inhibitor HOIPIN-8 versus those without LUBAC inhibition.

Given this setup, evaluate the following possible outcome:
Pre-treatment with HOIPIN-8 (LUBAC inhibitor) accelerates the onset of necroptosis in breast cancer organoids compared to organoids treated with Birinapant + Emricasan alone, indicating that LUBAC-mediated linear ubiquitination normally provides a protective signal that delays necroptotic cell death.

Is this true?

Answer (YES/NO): NO